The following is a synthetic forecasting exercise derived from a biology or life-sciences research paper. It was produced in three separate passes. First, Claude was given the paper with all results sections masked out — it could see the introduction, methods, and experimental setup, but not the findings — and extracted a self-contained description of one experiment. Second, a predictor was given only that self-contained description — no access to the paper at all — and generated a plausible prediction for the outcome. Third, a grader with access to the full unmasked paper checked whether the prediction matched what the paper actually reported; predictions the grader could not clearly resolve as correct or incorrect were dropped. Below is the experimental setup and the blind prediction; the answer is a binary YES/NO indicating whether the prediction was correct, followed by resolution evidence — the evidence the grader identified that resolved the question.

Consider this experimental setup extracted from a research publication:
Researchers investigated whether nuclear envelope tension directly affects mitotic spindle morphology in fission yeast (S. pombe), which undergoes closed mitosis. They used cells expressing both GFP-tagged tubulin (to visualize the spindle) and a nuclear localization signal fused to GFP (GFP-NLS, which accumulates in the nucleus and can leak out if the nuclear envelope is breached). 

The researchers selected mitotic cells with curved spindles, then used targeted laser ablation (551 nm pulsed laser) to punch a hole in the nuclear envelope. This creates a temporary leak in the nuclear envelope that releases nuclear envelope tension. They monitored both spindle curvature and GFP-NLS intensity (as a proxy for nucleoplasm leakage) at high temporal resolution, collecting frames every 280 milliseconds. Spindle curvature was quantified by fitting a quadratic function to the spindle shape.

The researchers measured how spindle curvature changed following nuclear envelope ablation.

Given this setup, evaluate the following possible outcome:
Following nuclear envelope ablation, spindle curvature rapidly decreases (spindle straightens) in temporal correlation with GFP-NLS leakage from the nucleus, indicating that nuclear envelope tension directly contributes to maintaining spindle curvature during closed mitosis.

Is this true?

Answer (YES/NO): YES